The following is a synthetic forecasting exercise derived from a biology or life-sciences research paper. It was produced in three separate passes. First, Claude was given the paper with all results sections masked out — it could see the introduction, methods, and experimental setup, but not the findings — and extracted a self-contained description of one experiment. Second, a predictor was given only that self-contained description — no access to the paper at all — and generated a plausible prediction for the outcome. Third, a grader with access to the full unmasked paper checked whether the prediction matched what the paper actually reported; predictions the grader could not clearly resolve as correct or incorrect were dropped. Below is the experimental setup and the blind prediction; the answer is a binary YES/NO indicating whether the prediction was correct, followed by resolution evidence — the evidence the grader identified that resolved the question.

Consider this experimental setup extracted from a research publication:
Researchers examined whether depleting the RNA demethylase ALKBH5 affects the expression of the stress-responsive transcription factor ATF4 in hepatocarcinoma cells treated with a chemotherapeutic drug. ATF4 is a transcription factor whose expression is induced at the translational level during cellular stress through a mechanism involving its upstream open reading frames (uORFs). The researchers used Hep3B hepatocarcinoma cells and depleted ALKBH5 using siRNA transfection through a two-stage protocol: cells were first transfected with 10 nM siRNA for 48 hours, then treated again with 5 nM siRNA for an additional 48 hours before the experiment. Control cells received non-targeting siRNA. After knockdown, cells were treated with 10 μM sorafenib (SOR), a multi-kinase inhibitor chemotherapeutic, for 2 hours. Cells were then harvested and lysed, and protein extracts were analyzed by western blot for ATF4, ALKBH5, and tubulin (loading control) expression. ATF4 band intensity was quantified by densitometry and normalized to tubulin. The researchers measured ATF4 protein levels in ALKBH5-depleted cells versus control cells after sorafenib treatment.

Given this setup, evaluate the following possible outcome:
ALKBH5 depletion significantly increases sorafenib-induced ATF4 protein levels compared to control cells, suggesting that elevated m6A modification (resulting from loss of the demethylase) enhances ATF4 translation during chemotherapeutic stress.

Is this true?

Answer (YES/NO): NO